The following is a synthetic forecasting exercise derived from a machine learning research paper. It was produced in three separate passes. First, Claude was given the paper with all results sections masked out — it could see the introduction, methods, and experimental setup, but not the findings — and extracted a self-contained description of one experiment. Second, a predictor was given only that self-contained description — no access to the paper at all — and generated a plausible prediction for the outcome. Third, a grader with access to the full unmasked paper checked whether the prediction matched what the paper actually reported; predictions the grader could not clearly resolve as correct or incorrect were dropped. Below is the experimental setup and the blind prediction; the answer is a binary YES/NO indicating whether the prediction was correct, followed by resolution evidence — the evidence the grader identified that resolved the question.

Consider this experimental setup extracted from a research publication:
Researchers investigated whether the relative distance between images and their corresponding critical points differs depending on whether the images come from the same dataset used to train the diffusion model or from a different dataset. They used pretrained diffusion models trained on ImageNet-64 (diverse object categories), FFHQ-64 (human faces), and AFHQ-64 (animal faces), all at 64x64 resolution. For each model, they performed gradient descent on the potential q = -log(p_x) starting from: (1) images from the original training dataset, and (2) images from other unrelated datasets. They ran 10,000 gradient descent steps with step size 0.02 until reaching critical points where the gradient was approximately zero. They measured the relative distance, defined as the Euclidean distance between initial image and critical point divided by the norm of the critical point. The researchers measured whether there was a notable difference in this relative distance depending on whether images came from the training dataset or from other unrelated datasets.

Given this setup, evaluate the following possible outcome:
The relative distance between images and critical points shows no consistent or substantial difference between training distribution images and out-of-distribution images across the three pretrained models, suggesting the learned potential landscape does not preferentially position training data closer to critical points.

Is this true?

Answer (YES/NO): YES